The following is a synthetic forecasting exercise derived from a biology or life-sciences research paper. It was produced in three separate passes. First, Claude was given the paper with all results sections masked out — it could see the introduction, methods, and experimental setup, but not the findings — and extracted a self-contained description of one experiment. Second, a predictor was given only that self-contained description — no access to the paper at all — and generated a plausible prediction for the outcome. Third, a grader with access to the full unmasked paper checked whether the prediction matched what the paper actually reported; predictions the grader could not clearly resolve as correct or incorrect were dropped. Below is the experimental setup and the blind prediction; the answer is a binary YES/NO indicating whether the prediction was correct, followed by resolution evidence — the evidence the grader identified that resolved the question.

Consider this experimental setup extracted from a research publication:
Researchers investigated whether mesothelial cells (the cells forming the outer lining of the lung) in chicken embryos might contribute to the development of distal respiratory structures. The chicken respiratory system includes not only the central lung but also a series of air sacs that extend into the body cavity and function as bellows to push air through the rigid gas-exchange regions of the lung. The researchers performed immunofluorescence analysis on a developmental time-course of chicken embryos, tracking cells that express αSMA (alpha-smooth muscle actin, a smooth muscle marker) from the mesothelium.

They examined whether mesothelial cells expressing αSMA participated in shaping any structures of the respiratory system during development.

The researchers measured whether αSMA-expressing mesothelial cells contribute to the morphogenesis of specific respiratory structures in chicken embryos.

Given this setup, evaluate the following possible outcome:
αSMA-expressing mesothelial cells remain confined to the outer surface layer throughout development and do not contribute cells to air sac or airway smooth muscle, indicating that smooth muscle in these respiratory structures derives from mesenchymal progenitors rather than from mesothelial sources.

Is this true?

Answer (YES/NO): NO